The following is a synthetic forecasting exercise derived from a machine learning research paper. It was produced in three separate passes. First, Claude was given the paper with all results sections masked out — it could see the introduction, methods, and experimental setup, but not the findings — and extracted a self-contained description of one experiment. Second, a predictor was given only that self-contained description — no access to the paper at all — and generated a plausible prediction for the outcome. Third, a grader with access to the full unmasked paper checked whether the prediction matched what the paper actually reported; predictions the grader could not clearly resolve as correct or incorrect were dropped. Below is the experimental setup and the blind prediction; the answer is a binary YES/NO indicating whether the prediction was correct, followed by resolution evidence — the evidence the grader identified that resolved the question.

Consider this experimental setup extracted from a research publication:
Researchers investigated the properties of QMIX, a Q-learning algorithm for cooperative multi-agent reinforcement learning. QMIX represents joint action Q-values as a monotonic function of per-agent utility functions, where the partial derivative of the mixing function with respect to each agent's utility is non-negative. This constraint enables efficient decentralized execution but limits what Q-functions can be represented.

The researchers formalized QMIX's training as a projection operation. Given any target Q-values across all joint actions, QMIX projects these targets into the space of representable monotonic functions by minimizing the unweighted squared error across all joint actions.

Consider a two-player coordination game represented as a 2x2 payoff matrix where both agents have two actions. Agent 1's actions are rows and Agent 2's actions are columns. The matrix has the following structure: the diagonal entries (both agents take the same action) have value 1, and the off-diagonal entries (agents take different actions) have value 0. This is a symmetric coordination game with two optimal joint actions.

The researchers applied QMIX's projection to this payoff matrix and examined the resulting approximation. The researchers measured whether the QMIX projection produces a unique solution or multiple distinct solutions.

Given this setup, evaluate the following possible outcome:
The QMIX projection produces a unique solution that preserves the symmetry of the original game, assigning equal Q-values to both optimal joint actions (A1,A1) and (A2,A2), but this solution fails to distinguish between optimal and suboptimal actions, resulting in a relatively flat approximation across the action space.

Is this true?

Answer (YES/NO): NO